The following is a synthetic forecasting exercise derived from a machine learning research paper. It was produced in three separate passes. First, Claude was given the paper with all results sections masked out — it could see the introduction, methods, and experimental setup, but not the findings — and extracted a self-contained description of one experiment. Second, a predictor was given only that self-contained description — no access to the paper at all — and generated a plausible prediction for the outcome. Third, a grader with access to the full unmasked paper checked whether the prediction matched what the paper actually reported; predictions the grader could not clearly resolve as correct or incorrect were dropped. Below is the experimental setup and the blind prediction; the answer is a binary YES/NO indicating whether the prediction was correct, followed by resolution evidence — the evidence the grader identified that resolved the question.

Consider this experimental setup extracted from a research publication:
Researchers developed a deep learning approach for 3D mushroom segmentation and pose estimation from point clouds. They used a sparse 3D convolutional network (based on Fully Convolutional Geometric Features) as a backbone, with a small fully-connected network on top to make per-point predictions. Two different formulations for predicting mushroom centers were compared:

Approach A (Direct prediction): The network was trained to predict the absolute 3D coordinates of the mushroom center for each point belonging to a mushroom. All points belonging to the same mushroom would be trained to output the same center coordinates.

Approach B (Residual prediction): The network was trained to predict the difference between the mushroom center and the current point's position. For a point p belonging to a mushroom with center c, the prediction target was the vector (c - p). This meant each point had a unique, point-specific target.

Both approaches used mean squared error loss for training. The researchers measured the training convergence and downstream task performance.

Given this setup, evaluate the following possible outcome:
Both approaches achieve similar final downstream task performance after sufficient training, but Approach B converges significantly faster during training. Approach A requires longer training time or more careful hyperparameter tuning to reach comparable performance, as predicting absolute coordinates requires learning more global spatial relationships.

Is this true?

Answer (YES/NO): NO